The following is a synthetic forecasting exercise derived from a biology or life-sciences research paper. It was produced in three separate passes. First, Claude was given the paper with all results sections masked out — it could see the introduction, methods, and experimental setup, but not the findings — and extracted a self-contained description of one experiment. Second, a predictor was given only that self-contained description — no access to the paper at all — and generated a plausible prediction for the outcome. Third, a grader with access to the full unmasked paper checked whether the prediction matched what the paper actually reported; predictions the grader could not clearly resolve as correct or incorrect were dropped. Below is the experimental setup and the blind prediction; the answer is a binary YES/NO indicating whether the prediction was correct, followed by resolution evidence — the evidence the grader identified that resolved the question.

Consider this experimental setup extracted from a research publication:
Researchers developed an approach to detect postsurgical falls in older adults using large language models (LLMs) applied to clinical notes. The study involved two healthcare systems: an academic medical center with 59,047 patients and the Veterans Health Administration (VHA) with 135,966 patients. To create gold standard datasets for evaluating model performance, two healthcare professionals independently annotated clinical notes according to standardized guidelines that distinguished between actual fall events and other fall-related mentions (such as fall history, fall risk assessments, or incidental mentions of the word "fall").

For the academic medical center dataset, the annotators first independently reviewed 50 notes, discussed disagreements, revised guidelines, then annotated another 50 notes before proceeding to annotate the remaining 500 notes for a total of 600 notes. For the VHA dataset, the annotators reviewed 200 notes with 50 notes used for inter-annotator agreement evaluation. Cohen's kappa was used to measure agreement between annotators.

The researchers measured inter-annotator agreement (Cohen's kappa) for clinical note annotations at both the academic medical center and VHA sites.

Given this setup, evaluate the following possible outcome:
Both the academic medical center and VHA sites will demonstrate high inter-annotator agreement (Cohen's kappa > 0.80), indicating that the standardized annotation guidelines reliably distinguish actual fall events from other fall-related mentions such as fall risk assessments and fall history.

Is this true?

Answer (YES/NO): YES